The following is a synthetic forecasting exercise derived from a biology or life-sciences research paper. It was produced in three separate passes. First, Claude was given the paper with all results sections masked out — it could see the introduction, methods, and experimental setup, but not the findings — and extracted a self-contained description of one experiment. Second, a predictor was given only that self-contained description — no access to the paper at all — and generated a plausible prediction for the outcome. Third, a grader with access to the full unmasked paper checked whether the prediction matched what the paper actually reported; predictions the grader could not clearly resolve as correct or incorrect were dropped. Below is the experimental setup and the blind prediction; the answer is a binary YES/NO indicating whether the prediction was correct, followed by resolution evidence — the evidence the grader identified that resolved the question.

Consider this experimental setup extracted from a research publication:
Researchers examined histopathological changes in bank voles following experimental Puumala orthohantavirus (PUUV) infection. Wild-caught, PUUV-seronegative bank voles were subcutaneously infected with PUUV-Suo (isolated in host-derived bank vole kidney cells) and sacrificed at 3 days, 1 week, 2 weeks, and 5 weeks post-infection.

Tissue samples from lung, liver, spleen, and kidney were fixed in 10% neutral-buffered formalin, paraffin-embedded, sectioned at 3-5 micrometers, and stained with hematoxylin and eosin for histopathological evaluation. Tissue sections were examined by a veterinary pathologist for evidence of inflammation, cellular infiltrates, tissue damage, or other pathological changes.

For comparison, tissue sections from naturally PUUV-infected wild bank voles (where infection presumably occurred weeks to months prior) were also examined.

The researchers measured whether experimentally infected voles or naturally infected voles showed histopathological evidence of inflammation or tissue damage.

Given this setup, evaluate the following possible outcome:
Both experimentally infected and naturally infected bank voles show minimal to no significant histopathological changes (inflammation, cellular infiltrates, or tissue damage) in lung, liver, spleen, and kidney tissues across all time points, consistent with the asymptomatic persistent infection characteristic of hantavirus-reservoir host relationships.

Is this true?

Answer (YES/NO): YES